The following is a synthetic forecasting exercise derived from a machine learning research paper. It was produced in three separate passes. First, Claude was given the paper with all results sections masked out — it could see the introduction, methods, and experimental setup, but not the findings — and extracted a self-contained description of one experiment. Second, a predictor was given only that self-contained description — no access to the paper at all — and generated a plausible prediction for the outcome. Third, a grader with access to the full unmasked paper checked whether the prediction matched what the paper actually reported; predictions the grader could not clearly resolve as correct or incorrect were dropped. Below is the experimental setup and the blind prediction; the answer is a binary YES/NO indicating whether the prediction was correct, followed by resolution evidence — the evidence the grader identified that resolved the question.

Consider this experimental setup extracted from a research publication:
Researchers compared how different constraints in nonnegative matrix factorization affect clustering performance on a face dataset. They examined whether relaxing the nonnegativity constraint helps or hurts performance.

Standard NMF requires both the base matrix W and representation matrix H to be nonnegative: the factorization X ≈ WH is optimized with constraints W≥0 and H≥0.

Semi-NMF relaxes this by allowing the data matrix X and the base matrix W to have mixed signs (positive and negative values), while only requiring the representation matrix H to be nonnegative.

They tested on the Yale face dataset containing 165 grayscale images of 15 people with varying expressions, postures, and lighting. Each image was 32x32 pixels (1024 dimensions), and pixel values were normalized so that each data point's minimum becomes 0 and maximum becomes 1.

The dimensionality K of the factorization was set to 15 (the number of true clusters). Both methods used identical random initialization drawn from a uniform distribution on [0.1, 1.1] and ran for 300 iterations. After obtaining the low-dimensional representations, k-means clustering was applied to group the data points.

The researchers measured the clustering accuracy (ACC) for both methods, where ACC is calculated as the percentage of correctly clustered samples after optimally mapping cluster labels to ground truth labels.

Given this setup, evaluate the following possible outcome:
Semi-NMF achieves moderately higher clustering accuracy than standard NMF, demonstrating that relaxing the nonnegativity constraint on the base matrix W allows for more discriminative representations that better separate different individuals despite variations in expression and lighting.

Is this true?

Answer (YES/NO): YES